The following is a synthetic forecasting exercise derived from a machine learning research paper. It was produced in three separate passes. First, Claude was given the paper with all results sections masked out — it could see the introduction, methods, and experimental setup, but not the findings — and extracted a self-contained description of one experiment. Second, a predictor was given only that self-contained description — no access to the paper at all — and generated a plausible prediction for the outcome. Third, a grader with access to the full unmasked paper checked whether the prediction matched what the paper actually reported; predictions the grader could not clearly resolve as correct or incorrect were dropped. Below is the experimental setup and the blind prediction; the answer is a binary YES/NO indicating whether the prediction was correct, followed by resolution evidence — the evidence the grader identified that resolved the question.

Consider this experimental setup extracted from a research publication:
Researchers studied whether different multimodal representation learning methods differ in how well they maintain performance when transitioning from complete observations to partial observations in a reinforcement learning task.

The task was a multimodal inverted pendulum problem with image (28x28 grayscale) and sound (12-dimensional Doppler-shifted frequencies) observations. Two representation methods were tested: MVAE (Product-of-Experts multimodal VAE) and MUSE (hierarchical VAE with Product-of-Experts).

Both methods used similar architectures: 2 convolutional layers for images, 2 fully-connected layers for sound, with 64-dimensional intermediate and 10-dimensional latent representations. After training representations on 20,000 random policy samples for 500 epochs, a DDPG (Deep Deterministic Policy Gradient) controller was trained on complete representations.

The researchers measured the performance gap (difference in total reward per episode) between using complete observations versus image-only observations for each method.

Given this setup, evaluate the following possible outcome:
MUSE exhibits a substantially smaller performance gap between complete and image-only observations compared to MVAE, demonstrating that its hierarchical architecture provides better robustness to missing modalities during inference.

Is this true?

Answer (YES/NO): NO